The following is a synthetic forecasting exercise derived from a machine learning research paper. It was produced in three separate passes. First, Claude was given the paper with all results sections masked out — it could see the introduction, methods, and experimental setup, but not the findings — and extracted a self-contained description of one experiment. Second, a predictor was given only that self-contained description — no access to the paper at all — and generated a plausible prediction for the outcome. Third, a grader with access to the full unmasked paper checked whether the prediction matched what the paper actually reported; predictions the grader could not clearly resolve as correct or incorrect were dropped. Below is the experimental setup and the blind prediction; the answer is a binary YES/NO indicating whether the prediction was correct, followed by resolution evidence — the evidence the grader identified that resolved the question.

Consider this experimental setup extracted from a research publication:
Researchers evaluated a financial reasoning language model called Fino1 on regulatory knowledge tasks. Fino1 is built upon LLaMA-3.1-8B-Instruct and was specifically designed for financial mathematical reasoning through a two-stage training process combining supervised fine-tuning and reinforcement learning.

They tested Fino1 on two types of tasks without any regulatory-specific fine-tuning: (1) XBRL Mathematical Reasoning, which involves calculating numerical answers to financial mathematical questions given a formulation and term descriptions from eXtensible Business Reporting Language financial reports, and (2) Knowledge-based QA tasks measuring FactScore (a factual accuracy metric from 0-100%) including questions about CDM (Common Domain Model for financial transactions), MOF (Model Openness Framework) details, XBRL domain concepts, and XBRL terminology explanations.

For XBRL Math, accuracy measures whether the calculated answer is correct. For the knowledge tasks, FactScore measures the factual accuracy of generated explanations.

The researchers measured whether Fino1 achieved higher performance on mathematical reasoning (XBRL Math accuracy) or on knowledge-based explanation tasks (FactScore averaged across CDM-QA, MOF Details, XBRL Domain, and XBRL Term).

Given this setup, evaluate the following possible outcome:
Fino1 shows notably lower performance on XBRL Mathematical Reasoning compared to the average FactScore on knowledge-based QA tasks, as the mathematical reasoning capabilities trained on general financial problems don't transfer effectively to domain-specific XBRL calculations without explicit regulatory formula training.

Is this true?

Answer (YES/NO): NO